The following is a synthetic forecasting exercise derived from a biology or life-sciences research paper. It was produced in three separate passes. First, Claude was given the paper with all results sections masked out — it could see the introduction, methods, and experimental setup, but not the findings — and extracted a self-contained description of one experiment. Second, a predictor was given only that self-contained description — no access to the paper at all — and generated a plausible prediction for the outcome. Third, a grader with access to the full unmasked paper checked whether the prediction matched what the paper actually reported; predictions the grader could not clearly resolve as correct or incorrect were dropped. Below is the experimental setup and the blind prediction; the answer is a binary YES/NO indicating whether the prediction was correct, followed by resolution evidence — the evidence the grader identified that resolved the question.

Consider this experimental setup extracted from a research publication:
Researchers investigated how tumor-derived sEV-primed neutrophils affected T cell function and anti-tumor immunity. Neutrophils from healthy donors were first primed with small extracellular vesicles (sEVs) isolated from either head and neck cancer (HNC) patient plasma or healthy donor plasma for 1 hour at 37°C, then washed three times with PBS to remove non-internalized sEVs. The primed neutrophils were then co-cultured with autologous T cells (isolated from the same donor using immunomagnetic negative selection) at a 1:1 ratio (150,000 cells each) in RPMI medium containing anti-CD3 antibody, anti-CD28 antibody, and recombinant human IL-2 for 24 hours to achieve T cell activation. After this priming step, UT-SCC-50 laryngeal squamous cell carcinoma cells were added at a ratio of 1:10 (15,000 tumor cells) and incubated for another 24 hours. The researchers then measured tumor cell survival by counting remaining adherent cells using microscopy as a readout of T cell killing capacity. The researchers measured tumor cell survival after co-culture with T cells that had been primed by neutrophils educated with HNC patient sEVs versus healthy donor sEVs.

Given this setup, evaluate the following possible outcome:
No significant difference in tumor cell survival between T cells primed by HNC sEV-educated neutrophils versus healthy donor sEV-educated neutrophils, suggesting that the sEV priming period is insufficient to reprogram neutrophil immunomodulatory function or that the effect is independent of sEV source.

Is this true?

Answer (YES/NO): NO